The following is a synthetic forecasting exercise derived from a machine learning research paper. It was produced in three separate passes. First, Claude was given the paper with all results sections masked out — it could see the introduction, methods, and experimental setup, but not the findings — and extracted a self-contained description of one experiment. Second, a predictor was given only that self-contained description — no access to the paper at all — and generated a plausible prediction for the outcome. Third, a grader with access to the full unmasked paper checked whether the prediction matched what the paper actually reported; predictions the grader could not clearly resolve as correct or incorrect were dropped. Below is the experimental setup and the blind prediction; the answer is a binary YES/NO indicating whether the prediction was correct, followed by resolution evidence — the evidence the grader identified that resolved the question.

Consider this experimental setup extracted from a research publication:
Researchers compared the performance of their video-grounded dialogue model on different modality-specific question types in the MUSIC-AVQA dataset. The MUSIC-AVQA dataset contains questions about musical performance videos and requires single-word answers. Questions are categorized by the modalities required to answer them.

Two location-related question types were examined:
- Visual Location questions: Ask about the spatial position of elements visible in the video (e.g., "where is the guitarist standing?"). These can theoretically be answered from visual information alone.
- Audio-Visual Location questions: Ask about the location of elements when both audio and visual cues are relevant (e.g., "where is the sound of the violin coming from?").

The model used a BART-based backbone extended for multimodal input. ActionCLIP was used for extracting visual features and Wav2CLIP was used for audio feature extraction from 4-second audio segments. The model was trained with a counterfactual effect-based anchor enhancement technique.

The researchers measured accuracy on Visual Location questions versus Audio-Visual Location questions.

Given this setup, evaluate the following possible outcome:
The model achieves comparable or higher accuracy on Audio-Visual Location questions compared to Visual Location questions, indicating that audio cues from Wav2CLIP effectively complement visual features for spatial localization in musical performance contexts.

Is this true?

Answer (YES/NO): NO